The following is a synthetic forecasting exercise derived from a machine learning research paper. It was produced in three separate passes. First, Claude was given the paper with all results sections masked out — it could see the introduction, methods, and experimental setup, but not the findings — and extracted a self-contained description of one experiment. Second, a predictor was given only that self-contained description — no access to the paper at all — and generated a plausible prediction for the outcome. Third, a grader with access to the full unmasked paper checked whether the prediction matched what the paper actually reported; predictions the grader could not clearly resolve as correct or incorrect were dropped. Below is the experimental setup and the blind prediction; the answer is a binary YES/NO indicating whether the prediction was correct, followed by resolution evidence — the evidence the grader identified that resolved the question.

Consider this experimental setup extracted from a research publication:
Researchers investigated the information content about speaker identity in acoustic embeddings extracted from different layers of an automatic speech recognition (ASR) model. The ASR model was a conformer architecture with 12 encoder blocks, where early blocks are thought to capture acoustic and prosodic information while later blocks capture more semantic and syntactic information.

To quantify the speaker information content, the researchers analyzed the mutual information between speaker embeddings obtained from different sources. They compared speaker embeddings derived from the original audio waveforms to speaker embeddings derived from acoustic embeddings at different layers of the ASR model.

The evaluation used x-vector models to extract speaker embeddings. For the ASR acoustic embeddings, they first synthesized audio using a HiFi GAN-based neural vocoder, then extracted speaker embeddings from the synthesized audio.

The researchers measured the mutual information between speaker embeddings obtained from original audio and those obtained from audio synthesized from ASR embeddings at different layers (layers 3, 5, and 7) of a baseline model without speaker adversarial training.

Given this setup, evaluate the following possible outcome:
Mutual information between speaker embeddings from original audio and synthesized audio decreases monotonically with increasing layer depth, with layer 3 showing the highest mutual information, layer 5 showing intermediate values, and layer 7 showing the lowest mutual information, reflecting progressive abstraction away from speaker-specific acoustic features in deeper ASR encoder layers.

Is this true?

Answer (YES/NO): YES